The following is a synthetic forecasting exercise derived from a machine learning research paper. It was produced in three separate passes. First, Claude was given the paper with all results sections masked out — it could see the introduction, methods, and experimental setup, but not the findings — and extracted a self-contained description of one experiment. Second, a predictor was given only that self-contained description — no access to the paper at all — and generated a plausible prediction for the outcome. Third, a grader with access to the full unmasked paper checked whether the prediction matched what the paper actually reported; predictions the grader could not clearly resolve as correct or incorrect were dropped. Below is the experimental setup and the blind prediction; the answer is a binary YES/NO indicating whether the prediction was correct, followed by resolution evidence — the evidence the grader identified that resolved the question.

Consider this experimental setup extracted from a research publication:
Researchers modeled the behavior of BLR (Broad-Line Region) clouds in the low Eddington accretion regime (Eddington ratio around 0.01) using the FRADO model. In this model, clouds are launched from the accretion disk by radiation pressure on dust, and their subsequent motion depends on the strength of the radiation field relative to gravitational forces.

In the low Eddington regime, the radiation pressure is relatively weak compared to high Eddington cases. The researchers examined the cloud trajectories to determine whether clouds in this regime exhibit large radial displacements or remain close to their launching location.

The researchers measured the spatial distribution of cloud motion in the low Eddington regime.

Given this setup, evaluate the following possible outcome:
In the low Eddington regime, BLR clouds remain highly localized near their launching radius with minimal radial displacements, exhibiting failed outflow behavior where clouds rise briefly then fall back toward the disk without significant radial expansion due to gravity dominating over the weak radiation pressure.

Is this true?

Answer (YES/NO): YES